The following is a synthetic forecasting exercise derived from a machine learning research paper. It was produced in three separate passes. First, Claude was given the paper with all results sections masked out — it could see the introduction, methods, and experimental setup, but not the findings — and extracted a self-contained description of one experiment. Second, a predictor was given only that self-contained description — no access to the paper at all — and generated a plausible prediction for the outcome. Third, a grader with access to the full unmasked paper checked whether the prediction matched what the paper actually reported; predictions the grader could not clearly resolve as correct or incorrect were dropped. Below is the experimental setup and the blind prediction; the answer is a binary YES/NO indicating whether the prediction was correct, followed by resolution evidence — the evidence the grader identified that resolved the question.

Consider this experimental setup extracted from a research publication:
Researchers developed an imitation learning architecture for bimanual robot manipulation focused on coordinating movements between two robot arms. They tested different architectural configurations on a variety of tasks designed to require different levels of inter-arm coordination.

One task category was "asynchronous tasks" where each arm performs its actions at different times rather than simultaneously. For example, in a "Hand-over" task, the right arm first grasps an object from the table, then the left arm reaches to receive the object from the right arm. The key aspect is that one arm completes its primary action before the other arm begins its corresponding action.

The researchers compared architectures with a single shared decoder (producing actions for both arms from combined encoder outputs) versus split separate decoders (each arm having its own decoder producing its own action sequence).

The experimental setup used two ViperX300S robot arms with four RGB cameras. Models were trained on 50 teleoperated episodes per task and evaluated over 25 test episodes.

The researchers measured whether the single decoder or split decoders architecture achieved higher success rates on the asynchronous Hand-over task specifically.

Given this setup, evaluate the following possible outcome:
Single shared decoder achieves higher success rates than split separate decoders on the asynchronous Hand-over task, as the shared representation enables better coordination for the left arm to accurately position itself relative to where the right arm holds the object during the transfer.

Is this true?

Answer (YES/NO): NO